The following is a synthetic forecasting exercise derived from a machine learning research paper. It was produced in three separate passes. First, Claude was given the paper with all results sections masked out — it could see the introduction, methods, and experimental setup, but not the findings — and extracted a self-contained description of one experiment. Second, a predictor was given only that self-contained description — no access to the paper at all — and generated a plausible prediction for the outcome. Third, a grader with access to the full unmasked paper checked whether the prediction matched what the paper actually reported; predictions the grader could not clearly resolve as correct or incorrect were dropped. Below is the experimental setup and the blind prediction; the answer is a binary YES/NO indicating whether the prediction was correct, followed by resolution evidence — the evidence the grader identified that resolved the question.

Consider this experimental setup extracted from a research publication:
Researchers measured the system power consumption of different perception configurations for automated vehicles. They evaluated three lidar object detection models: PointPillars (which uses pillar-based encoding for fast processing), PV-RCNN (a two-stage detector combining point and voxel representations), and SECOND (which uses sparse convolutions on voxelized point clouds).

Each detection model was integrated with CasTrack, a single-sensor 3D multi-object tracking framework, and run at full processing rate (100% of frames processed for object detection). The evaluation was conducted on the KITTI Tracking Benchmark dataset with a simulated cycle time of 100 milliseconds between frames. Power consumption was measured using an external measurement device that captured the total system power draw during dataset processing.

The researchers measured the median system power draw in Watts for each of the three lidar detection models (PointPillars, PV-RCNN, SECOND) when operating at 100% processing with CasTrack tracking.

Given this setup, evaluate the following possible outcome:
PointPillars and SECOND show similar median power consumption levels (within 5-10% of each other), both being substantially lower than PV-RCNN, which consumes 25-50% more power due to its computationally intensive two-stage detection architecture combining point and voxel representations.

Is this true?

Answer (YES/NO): NO